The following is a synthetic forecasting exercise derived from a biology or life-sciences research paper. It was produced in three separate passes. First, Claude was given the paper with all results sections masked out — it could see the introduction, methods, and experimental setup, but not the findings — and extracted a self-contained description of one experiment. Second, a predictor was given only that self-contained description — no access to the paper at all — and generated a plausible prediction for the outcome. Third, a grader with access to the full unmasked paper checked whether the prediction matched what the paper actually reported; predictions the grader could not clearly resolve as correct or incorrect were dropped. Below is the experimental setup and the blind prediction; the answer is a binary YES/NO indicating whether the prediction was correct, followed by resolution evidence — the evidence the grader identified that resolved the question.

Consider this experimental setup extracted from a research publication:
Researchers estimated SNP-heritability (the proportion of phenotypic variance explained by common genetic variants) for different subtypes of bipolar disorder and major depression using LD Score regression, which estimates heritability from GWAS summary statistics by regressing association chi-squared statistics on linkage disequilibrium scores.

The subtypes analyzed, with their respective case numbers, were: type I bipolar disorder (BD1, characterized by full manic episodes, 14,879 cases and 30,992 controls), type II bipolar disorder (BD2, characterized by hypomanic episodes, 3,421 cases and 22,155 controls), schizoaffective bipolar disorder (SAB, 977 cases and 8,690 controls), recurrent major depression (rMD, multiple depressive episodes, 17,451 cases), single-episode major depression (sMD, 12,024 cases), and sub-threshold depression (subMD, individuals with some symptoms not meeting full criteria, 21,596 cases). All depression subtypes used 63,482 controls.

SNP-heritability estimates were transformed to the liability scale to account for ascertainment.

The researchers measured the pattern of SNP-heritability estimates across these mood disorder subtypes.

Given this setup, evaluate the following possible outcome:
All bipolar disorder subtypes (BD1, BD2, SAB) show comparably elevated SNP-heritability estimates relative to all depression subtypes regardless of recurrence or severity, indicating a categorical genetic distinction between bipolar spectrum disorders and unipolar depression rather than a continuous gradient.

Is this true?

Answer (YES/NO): NO